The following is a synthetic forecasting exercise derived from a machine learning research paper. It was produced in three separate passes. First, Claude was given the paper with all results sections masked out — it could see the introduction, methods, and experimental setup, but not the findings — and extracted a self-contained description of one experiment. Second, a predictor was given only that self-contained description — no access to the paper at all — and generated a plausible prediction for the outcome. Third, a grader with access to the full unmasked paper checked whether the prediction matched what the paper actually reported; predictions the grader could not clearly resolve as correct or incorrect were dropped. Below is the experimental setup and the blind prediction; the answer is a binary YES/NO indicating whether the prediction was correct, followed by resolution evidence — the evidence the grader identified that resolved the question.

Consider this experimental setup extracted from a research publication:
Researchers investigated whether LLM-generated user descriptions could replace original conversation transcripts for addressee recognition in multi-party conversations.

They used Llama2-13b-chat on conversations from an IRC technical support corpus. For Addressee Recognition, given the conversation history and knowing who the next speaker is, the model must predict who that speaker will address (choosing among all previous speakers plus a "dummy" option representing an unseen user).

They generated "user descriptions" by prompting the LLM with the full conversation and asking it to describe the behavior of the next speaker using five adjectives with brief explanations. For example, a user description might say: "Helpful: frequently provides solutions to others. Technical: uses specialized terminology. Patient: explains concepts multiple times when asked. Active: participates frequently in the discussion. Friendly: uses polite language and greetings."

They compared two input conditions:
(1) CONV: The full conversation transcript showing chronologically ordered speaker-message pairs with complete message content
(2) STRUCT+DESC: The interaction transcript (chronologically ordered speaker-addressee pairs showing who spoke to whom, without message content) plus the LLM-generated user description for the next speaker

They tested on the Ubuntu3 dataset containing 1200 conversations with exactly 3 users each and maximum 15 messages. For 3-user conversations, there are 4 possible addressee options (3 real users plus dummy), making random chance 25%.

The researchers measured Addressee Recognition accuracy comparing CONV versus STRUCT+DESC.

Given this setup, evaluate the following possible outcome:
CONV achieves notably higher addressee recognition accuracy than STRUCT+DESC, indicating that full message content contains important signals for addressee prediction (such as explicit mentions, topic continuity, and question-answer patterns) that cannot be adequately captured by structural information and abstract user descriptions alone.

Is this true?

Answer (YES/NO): NO